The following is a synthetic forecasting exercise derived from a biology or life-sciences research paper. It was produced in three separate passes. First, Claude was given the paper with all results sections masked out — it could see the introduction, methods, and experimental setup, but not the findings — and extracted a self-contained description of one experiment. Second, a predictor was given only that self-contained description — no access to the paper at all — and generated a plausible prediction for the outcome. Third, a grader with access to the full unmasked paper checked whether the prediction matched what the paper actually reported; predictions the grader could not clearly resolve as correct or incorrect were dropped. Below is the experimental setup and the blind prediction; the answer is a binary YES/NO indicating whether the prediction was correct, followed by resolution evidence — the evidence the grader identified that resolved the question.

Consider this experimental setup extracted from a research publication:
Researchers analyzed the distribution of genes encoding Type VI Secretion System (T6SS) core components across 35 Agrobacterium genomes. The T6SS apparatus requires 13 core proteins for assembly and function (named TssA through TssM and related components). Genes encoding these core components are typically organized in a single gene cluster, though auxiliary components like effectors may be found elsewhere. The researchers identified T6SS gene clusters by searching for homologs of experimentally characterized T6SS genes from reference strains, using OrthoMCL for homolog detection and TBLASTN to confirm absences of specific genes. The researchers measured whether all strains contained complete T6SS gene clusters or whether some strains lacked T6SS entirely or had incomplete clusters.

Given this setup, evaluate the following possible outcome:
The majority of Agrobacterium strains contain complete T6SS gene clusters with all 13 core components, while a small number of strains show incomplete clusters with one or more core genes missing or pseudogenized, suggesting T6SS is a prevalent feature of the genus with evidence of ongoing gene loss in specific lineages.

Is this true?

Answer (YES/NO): NO